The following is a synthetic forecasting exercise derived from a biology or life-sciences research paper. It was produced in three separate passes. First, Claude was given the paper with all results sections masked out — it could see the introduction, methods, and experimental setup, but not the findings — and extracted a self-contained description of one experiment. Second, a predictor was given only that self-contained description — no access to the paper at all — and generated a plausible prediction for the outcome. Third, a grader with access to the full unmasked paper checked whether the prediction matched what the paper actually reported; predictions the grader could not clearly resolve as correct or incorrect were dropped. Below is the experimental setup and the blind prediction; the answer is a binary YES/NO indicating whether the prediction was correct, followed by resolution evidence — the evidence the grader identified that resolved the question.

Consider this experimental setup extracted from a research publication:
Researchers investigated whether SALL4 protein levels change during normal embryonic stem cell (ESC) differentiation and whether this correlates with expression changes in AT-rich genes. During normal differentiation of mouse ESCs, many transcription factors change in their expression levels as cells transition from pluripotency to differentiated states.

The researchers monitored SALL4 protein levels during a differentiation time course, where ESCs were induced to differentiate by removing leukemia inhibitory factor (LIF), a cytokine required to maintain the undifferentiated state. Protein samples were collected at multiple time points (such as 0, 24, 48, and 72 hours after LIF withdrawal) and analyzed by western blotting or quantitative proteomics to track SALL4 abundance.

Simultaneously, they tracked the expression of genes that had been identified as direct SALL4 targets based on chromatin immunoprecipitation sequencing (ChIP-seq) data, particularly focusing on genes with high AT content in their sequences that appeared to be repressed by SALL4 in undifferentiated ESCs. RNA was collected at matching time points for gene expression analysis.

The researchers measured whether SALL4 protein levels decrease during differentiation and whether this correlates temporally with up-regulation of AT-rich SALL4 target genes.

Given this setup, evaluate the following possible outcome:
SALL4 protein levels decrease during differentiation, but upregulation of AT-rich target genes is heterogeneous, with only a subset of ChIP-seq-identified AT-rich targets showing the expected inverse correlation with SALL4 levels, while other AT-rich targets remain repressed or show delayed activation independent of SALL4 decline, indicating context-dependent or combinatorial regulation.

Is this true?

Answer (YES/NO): NO